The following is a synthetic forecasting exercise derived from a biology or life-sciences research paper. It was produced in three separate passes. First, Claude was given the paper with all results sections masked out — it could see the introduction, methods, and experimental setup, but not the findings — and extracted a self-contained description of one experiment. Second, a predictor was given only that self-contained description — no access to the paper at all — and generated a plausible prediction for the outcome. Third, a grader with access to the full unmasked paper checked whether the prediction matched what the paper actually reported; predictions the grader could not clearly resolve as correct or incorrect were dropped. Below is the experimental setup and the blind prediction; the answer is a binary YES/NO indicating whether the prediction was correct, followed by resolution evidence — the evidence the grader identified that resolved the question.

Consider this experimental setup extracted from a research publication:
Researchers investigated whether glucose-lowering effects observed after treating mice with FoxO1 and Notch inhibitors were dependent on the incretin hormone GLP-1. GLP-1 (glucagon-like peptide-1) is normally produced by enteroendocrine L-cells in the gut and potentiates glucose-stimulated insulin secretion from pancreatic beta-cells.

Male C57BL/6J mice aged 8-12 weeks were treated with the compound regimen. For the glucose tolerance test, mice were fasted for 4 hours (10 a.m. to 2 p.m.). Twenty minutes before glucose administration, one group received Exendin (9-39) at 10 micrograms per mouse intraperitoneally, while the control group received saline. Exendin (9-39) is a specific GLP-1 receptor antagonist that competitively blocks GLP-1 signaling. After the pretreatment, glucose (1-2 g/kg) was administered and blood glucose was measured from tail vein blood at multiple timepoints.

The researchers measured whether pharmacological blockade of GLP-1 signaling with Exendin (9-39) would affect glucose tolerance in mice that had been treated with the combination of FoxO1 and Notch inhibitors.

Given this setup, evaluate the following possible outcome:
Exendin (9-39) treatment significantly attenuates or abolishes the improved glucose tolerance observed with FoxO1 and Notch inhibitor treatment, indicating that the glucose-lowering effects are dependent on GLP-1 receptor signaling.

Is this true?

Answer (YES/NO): NO